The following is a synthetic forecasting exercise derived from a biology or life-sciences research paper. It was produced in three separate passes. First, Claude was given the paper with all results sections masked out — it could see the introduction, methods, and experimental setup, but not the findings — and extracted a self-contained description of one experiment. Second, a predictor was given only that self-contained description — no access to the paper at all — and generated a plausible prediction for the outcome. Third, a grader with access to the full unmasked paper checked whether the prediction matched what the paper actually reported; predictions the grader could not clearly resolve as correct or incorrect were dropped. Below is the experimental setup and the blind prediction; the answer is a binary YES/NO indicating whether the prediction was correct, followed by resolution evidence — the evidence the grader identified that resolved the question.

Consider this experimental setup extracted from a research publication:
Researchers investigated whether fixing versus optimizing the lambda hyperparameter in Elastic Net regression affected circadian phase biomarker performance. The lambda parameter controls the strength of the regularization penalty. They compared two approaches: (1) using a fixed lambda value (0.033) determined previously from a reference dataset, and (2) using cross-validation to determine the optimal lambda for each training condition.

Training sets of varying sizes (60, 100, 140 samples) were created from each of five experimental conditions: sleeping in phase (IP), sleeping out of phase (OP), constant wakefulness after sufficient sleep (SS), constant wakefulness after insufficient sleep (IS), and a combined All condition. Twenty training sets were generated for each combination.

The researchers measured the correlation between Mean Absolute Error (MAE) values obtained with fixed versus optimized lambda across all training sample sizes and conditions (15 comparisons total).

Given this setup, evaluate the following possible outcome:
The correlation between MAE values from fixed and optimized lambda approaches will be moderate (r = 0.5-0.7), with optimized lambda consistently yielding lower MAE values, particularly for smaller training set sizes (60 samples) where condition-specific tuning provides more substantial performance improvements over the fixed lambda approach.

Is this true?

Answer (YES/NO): NO